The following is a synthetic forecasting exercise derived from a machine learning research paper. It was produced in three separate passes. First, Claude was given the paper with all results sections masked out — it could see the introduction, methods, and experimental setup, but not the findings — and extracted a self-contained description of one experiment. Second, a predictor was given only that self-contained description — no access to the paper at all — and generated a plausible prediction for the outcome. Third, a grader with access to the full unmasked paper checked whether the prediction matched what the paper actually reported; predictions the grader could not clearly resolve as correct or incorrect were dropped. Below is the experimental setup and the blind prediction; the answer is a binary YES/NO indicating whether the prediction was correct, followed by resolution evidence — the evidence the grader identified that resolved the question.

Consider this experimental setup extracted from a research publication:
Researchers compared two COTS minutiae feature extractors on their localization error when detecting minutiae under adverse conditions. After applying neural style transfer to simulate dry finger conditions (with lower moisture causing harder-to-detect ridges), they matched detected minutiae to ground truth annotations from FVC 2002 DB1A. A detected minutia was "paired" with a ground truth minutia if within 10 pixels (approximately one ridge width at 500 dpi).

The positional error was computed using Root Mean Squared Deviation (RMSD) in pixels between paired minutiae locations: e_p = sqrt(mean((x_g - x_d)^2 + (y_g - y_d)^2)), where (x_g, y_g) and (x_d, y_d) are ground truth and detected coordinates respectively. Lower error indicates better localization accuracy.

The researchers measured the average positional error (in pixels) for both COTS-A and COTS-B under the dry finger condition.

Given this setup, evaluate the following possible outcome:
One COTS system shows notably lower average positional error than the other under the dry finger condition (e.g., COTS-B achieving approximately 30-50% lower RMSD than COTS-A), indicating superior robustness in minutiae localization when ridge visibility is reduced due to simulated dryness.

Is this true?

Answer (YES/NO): NO